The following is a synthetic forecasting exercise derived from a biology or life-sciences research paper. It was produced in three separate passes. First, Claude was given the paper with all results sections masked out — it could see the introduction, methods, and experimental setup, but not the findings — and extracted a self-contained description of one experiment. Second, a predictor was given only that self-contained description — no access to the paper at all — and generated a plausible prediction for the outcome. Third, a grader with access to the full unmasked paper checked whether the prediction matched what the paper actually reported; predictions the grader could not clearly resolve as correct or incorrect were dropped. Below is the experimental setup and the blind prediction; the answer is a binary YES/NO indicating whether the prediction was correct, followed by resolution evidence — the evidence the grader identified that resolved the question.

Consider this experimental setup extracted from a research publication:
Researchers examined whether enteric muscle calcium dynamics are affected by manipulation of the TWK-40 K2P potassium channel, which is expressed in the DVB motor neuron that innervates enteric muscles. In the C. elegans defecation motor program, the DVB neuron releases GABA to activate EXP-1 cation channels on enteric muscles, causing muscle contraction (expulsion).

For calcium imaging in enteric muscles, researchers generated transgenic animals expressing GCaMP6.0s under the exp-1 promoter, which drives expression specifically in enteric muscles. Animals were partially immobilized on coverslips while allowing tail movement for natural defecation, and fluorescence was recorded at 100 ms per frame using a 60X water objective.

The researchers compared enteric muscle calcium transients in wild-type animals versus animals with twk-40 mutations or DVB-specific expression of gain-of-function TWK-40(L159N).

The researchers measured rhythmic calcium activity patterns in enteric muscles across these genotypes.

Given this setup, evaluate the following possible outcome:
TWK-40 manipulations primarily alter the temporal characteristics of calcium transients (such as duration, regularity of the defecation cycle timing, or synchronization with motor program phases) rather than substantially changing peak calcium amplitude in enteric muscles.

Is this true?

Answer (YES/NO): YES